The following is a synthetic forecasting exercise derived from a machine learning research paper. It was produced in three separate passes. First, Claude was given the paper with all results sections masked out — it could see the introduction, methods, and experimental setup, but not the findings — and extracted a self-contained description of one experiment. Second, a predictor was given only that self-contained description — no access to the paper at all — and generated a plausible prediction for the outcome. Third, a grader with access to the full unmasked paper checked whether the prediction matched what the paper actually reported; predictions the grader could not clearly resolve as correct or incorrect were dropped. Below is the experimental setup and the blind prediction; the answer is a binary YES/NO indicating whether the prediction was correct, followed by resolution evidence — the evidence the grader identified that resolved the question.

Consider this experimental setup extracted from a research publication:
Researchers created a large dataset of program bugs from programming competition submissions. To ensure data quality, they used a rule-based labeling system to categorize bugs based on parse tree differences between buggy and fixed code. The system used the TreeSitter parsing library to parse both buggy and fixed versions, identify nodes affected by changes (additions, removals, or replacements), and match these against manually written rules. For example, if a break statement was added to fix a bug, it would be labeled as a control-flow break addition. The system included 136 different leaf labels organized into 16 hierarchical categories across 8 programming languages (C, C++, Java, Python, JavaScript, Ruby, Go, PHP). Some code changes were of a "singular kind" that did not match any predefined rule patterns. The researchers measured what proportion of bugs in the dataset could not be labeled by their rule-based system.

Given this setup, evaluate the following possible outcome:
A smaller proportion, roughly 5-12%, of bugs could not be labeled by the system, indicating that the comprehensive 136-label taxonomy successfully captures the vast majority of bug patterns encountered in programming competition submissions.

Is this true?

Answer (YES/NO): YES